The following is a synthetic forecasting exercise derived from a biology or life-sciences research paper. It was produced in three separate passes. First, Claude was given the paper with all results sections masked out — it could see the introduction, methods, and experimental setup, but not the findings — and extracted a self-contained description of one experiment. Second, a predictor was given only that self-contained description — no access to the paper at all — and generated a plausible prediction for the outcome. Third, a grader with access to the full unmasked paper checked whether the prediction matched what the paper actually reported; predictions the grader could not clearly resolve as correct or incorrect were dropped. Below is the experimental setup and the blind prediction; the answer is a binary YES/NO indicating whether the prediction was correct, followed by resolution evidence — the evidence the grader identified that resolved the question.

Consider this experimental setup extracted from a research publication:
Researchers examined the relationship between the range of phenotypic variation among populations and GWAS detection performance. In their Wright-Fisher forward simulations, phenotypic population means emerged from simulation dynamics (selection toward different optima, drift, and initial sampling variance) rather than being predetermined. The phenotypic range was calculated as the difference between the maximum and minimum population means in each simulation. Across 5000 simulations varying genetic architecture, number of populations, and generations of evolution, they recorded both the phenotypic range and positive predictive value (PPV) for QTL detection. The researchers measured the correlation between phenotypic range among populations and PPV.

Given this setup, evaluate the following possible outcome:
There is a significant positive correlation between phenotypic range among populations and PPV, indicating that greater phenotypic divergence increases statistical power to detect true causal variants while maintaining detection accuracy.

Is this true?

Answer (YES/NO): YES